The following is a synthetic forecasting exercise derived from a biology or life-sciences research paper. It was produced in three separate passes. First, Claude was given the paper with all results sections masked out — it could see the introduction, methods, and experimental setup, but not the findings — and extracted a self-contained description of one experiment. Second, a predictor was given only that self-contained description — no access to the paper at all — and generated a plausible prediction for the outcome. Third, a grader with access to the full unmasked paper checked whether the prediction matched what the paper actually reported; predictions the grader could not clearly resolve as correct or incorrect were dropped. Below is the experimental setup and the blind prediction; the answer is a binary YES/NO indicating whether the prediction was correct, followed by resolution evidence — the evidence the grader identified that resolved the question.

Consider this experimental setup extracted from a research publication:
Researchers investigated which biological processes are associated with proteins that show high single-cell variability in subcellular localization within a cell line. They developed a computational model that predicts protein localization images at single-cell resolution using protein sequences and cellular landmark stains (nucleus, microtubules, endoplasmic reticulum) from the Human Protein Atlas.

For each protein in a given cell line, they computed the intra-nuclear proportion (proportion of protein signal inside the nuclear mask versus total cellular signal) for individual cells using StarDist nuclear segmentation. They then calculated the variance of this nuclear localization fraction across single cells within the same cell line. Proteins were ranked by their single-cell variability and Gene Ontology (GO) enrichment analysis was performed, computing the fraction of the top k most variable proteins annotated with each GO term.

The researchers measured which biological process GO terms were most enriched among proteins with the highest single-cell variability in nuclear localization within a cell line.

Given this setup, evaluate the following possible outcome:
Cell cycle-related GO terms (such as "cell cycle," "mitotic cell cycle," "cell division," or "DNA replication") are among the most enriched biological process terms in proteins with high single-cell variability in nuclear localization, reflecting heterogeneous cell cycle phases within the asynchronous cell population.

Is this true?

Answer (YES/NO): YES